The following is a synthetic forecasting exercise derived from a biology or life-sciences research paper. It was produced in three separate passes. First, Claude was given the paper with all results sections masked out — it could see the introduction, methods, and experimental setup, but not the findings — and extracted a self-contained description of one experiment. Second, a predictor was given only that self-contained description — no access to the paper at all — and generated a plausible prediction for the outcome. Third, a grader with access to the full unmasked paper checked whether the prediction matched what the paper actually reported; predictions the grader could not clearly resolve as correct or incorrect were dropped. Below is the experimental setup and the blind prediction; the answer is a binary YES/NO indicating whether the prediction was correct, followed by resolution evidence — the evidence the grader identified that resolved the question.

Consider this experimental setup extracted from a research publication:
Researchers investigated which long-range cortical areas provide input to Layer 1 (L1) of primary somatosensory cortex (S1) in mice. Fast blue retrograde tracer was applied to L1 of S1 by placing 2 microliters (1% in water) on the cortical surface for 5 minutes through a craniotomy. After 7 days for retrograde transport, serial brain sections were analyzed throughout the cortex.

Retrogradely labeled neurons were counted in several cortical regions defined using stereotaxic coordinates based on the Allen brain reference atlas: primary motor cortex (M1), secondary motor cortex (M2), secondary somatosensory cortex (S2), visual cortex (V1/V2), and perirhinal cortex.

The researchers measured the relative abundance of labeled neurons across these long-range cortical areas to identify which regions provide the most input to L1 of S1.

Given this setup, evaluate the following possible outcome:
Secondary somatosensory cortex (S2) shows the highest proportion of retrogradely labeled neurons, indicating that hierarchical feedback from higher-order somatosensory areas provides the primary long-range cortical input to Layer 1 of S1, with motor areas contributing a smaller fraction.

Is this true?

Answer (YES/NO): NO